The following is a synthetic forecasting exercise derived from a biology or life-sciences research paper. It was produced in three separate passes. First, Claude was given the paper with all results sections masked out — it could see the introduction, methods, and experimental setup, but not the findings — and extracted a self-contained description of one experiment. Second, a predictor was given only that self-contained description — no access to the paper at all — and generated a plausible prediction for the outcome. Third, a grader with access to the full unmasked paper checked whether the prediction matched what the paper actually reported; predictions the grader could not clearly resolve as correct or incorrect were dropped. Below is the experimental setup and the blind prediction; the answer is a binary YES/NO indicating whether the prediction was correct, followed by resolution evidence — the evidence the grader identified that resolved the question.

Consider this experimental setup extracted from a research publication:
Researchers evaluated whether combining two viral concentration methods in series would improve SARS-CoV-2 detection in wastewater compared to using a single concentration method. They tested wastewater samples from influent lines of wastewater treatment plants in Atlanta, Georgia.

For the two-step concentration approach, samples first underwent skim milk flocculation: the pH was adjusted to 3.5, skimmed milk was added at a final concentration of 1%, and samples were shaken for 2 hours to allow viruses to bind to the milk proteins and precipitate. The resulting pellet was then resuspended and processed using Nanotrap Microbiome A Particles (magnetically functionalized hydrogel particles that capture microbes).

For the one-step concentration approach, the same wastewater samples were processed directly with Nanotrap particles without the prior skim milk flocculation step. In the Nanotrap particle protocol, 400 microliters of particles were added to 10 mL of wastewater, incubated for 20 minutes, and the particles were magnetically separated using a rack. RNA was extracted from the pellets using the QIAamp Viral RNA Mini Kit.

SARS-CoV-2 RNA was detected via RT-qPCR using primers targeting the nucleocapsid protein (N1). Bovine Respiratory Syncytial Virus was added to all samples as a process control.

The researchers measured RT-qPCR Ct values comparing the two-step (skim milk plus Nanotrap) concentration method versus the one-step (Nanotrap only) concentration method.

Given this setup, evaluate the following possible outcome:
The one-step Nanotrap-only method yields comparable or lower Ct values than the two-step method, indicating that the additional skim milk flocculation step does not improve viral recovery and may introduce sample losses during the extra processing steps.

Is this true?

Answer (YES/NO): NO